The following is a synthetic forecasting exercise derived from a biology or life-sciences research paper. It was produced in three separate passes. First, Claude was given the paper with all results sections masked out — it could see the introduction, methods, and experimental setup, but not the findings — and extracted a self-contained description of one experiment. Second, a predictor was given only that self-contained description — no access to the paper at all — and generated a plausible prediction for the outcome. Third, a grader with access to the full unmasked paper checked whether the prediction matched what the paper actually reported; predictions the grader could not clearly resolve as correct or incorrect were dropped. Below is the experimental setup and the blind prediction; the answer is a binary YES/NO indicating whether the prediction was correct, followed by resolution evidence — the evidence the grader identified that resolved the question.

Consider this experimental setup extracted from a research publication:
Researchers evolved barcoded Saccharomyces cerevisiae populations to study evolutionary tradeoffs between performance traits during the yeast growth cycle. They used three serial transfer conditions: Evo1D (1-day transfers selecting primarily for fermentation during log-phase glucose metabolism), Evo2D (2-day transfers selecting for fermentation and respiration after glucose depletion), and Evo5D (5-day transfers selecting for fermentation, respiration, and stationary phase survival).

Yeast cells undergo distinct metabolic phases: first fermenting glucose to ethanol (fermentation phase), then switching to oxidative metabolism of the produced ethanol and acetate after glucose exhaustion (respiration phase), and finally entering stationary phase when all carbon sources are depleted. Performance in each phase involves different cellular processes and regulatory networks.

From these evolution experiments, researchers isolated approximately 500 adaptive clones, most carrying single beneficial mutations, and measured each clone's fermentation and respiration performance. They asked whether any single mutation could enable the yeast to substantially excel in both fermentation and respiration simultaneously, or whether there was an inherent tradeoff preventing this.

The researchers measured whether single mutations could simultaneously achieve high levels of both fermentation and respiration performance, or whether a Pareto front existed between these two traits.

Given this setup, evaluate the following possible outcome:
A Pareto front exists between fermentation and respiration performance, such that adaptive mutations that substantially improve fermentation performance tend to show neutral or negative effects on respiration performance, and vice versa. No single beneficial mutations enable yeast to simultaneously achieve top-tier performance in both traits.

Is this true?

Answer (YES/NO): YES